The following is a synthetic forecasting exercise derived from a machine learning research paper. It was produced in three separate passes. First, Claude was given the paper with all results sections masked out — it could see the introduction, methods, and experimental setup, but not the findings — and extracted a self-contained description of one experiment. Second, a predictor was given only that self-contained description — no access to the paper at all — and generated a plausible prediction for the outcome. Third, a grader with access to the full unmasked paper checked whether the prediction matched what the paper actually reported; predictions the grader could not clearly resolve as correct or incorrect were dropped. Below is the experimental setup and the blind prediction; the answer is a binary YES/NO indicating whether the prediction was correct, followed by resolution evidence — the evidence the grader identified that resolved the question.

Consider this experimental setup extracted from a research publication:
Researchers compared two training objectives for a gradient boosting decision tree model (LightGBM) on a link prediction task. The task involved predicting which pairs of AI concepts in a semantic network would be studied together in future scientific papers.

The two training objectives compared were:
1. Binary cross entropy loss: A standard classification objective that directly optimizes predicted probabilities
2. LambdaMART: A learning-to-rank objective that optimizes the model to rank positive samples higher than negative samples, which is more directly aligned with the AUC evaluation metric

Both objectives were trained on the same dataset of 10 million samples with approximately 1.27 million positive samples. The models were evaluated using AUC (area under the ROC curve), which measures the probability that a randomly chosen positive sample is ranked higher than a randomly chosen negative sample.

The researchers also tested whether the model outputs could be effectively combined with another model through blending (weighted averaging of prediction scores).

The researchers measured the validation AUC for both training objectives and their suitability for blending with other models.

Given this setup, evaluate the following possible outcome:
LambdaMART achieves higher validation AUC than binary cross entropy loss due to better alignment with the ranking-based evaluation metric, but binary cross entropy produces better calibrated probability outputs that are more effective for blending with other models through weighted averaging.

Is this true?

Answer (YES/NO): YES